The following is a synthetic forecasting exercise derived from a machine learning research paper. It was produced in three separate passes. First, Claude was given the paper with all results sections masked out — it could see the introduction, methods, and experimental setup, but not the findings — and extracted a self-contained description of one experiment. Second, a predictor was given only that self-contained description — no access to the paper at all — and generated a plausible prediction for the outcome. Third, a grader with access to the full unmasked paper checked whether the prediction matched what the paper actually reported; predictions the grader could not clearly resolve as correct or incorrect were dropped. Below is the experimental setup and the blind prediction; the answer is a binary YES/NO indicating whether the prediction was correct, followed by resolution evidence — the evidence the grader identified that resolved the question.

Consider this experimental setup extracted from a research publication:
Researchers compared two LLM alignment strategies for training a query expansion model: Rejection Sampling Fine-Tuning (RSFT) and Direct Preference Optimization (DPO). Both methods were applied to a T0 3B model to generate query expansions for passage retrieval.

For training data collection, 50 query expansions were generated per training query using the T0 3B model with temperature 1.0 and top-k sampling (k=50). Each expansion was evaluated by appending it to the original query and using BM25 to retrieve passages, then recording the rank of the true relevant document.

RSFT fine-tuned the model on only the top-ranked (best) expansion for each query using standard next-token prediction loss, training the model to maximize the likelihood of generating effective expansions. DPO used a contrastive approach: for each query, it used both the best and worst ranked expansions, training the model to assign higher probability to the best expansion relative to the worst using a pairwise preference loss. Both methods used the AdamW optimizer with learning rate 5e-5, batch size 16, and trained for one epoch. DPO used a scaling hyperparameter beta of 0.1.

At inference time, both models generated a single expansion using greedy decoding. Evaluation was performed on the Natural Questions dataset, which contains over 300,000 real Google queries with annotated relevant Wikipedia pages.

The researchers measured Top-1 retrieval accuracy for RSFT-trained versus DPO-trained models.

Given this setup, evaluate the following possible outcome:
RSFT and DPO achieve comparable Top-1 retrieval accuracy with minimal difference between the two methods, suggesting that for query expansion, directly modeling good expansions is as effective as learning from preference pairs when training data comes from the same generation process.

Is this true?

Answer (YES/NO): NO